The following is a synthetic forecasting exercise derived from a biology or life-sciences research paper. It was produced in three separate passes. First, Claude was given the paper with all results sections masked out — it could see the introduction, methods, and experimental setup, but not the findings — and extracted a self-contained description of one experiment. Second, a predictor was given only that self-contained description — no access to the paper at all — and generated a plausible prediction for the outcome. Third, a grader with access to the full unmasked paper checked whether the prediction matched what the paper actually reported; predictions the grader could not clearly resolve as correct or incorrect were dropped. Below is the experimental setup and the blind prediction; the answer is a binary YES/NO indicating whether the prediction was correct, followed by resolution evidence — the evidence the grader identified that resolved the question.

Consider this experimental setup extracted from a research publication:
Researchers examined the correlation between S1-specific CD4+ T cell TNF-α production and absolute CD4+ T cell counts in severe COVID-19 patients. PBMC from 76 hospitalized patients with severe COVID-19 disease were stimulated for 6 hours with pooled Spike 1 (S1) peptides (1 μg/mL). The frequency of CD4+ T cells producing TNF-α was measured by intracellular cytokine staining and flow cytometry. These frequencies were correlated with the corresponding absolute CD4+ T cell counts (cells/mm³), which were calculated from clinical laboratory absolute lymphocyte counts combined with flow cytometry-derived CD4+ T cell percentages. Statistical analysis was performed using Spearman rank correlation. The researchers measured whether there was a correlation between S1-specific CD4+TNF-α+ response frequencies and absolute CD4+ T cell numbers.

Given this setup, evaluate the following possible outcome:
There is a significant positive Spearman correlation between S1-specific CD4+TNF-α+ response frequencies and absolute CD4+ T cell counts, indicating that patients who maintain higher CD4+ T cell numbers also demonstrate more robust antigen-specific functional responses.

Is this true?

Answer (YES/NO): NO